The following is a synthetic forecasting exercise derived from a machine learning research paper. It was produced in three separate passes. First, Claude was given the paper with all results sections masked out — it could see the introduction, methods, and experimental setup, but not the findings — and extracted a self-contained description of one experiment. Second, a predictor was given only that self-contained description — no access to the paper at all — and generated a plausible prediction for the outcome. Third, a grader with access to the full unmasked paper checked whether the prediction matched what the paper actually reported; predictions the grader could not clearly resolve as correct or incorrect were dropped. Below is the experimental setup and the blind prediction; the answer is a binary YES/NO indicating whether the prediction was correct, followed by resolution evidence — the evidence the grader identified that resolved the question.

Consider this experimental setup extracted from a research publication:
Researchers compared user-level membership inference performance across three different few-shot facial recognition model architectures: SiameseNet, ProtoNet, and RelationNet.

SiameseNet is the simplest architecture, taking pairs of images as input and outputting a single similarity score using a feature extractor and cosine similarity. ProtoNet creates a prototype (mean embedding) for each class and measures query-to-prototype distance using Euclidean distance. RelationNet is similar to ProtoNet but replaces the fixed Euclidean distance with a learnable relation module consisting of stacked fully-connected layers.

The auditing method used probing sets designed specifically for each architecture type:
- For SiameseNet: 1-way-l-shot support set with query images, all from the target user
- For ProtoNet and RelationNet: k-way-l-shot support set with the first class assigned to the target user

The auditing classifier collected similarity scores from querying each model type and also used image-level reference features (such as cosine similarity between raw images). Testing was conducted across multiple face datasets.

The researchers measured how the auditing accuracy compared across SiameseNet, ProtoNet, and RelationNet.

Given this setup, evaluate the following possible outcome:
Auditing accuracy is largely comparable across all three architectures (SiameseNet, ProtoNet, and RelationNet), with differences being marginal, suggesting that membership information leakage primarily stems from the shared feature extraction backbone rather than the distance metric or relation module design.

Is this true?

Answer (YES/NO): NO